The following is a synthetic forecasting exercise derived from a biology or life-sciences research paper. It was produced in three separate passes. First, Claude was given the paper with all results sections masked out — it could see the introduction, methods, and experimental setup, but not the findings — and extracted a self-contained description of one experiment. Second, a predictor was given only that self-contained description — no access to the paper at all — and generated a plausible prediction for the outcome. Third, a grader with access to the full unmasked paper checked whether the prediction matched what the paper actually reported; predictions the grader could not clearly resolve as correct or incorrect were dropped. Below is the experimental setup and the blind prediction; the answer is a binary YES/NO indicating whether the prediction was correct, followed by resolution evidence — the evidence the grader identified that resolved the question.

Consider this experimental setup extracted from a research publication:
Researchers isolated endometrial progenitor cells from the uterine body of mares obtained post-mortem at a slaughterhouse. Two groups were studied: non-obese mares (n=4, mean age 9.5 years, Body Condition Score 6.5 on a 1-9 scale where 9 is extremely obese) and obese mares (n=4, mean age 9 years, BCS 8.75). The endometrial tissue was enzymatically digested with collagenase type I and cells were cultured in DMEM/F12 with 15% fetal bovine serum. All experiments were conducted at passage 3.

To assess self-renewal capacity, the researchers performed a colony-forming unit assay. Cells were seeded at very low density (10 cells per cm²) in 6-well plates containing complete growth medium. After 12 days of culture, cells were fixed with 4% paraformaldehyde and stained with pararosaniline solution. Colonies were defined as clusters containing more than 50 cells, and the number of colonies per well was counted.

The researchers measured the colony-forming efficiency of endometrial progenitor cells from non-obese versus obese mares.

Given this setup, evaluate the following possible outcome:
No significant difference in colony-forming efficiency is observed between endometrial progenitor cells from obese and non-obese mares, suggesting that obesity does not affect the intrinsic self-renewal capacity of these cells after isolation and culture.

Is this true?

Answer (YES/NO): NO